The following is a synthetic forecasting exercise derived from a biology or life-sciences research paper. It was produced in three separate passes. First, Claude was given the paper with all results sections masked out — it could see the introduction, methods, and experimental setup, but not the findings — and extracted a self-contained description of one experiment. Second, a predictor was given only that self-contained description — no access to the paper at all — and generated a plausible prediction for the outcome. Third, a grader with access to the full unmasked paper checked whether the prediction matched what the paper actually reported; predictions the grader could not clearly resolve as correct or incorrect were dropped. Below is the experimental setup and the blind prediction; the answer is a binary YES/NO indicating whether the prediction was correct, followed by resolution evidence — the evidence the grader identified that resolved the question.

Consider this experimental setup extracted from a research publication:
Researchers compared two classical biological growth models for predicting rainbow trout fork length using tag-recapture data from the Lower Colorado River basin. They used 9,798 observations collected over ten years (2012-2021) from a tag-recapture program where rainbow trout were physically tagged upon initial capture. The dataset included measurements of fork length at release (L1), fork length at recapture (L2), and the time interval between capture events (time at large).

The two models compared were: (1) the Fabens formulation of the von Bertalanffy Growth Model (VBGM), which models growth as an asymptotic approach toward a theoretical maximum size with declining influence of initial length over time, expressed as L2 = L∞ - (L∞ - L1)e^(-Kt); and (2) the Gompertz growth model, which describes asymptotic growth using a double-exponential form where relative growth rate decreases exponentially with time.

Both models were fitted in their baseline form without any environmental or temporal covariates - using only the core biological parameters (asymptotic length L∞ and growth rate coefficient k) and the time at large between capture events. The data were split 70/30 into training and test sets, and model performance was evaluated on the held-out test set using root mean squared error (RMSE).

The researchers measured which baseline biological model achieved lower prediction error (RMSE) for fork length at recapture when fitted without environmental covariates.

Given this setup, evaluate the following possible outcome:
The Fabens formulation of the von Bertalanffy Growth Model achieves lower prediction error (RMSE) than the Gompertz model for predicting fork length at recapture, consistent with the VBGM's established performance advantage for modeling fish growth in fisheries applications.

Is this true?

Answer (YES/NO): NO